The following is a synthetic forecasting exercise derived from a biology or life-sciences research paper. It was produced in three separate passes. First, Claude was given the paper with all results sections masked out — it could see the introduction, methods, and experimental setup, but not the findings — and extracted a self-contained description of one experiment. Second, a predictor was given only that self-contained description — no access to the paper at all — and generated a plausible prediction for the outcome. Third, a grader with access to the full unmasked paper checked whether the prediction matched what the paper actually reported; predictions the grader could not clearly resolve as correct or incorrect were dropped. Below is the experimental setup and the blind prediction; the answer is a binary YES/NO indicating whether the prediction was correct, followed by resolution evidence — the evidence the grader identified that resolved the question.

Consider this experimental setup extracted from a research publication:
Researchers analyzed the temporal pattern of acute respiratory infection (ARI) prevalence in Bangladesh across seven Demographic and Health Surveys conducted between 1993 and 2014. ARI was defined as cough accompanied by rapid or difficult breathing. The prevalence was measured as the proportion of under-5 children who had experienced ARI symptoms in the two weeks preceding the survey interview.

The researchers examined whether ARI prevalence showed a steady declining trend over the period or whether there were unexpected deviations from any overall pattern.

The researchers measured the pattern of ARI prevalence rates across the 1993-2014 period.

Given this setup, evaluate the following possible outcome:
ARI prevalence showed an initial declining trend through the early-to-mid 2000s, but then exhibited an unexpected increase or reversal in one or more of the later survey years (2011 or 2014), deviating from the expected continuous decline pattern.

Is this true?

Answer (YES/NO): NO